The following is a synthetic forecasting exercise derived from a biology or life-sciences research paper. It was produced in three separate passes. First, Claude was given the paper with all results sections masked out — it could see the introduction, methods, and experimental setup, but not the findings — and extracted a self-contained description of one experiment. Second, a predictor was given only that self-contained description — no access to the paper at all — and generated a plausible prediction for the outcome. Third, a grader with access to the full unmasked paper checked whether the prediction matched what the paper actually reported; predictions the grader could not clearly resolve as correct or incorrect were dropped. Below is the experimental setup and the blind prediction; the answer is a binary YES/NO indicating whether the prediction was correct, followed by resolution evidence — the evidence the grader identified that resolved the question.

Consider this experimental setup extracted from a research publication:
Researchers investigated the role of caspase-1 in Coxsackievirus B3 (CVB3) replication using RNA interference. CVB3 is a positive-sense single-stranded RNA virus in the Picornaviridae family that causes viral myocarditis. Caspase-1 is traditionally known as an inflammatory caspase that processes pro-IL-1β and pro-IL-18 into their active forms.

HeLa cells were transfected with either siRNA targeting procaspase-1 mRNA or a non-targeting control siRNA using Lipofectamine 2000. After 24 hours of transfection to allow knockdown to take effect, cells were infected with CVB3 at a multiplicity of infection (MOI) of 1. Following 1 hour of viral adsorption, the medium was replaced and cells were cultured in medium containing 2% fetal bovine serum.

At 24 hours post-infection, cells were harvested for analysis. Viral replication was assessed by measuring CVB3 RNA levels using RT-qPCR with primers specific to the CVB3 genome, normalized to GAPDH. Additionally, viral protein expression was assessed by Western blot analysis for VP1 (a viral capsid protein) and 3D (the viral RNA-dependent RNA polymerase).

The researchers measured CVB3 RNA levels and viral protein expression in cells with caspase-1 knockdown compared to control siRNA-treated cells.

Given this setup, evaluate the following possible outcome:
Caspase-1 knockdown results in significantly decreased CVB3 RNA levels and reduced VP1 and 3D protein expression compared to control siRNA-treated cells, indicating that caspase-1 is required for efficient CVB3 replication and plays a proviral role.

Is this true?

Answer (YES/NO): YES